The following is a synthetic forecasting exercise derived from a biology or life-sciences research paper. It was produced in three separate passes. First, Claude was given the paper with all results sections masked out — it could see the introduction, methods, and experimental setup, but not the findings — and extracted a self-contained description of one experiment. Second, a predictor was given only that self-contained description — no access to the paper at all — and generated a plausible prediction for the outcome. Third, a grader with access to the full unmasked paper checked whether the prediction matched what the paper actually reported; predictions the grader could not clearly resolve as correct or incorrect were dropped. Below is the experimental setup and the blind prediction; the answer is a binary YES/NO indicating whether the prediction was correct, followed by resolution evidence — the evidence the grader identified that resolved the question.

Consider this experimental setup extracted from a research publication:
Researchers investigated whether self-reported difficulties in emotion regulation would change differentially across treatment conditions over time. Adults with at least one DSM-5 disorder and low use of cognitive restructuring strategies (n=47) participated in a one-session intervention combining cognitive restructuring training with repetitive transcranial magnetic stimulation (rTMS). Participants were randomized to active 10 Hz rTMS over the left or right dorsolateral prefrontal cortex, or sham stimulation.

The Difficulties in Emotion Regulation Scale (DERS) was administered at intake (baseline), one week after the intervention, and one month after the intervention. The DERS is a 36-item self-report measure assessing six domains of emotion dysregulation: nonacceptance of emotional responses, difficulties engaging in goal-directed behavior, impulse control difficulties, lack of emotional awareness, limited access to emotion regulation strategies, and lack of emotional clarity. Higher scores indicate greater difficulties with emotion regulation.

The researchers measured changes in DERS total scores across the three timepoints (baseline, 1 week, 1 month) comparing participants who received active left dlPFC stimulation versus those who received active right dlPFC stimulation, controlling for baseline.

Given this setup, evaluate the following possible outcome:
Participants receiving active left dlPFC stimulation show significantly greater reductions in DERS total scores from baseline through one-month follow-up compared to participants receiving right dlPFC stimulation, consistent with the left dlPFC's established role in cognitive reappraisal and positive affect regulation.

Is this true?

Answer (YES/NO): NO